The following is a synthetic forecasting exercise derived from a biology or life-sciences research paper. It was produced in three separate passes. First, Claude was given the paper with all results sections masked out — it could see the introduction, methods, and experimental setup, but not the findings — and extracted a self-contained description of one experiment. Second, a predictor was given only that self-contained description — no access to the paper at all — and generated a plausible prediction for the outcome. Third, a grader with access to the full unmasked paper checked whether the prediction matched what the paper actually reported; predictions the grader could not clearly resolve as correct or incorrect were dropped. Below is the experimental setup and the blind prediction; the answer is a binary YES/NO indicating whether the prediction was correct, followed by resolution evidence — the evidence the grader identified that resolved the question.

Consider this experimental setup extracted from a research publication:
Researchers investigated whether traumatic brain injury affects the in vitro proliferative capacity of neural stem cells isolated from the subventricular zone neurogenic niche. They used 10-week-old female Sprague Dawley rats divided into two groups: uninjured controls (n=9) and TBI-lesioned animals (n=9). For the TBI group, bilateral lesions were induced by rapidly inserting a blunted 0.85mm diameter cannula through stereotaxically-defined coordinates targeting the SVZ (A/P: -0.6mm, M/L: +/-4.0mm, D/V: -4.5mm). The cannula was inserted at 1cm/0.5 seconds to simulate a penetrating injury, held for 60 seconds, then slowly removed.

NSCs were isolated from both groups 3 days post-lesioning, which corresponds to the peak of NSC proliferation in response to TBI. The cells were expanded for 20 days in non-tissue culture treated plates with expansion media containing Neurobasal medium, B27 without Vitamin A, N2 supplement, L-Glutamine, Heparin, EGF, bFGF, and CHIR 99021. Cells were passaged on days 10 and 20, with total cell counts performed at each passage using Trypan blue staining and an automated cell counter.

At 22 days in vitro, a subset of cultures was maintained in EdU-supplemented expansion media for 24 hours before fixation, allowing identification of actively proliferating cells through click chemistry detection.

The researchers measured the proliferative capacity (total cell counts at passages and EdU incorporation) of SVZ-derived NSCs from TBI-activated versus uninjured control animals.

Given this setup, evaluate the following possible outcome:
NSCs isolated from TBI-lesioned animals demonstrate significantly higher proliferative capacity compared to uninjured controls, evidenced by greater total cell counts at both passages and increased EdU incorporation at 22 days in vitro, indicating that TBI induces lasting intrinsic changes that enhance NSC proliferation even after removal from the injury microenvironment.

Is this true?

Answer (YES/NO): NO